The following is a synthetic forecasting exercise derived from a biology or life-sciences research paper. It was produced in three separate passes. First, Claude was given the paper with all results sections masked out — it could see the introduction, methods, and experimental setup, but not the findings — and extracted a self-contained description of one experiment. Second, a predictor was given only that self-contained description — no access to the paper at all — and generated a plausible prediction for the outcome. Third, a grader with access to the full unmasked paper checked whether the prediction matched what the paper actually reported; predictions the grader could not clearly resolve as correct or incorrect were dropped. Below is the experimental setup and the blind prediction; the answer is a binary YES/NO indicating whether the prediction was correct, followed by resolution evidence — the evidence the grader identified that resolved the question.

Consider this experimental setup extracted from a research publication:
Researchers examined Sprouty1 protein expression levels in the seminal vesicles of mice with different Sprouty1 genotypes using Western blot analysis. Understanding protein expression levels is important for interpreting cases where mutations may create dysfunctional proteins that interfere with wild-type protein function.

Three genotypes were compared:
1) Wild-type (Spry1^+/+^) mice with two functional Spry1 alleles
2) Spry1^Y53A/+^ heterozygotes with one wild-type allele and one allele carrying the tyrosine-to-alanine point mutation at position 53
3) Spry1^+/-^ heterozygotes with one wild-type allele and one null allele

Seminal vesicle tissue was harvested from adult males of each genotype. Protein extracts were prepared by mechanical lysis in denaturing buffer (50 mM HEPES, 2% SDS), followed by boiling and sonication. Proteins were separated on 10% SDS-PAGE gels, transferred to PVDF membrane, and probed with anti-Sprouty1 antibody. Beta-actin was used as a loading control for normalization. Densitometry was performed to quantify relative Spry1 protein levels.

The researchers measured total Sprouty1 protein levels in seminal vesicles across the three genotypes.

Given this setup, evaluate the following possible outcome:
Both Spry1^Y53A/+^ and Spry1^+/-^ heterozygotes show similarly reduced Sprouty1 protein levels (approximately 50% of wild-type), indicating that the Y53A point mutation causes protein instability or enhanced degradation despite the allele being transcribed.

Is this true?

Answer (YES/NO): NO